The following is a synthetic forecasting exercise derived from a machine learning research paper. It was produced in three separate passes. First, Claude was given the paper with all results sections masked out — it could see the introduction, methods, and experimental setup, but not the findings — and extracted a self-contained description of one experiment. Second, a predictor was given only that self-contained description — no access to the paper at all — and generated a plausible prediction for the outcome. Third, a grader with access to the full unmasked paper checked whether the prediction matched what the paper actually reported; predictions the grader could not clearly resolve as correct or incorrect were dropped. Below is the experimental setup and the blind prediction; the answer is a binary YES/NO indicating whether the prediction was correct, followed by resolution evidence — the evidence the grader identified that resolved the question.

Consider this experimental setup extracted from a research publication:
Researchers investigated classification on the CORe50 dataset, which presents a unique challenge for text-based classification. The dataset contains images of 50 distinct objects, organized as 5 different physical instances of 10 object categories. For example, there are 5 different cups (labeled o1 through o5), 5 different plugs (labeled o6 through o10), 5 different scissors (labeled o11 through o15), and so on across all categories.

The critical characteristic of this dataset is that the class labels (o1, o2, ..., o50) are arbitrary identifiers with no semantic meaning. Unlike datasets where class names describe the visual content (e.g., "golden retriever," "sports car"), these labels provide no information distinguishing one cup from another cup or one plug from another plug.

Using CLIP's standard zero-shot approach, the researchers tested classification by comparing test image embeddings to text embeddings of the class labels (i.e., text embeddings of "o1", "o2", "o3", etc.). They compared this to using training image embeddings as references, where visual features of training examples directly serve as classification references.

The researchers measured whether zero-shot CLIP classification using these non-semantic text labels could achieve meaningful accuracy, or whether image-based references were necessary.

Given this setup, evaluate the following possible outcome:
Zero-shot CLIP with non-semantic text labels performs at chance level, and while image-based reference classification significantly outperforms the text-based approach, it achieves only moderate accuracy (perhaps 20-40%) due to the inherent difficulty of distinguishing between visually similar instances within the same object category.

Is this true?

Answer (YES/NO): NO